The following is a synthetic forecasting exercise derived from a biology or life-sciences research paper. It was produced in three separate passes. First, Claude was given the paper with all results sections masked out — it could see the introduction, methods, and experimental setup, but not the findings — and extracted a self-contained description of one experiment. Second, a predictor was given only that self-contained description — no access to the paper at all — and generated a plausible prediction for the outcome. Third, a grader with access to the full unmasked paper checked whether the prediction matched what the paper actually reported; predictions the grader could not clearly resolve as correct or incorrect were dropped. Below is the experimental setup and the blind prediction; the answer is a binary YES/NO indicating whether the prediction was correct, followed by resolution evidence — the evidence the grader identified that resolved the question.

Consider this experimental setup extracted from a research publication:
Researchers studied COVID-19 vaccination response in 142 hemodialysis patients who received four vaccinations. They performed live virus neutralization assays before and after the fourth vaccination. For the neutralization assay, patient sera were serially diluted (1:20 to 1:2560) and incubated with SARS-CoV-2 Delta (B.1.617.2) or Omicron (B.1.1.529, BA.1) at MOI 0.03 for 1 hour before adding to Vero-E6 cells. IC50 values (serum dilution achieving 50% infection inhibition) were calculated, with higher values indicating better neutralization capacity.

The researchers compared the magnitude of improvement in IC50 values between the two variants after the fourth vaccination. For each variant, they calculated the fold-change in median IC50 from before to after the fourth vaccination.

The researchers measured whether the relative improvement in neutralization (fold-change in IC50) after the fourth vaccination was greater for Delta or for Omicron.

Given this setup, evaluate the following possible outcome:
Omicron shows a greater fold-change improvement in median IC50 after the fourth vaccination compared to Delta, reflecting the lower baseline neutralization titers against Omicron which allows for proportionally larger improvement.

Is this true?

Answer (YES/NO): YES